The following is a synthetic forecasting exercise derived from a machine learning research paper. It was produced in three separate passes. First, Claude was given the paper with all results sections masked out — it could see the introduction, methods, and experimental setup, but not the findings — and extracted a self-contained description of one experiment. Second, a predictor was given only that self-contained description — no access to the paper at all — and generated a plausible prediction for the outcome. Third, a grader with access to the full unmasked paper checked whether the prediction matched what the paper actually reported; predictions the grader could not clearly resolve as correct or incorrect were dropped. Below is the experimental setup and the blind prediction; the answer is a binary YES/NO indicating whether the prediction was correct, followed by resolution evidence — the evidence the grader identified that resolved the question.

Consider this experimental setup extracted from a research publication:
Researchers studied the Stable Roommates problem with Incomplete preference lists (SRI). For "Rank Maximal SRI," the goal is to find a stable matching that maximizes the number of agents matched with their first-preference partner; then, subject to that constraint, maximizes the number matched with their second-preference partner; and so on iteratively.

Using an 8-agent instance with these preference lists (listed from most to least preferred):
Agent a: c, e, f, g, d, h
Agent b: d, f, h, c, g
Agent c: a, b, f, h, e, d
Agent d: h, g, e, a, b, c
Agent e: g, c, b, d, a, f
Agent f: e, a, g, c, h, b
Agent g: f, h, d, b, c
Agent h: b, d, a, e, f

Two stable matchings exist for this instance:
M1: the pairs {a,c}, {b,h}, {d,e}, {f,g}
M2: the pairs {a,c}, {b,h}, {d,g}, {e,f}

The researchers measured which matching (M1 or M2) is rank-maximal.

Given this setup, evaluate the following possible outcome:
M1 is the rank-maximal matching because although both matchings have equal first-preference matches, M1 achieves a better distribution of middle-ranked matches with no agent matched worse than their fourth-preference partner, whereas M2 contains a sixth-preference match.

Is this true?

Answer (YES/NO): NO